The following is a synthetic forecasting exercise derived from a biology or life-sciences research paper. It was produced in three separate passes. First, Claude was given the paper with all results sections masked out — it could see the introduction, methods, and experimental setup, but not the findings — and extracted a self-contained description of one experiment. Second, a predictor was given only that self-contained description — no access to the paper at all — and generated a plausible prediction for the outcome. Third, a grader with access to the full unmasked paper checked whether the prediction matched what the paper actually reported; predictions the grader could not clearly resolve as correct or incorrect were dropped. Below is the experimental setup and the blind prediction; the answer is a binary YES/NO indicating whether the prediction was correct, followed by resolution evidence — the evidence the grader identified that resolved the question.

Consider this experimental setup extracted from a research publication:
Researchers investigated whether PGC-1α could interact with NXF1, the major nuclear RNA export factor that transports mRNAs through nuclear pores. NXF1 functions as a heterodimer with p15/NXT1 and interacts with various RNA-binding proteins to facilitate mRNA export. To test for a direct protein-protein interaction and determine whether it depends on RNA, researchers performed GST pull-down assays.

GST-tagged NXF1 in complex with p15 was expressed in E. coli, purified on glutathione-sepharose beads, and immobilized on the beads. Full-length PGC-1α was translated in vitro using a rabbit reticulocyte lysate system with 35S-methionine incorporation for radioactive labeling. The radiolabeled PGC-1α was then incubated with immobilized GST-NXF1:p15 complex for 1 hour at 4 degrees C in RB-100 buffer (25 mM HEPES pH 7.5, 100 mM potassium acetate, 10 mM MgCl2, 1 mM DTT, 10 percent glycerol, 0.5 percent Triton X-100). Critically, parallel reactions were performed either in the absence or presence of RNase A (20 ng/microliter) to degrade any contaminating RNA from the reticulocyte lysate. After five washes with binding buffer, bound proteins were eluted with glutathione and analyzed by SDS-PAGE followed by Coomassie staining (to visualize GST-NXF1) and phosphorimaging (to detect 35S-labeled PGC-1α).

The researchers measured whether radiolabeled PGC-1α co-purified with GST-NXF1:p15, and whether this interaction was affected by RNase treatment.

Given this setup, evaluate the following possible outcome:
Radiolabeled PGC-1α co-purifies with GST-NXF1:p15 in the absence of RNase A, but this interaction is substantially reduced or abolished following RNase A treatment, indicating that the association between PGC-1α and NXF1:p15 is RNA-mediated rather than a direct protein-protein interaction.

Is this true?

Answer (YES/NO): NO